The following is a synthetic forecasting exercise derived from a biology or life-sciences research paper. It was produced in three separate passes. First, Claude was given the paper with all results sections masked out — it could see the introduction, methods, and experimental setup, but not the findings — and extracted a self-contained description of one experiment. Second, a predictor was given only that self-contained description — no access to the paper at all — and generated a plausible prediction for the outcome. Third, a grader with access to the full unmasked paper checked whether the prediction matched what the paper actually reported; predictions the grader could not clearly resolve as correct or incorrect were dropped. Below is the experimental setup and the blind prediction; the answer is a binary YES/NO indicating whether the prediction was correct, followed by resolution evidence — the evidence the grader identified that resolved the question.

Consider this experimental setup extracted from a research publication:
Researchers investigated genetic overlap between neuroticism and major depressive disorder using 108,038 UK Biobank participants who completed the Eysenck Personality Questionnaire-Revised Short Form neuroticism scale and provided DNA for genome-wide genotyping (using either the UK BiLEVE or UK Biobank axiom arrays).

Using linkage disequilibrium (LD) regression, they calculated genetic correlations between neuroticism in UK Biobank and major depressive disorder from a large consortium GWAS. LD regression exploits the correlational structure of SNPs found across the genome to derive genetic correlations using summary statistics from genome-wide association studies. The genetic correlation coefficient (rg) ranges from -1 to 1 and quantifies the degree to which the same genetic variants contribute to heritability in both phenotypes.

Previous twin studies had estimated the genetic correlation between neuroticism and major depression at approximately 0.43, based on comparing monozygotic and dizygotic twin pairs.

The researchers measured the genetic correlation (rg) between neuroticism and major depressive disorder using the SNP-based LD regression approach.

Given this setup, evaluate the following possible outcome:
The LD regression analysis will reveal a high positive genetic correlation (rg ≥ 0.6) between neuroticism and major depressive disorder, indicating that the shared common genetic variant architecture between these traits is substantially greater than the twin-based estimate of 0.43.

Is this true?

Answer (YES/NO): NO